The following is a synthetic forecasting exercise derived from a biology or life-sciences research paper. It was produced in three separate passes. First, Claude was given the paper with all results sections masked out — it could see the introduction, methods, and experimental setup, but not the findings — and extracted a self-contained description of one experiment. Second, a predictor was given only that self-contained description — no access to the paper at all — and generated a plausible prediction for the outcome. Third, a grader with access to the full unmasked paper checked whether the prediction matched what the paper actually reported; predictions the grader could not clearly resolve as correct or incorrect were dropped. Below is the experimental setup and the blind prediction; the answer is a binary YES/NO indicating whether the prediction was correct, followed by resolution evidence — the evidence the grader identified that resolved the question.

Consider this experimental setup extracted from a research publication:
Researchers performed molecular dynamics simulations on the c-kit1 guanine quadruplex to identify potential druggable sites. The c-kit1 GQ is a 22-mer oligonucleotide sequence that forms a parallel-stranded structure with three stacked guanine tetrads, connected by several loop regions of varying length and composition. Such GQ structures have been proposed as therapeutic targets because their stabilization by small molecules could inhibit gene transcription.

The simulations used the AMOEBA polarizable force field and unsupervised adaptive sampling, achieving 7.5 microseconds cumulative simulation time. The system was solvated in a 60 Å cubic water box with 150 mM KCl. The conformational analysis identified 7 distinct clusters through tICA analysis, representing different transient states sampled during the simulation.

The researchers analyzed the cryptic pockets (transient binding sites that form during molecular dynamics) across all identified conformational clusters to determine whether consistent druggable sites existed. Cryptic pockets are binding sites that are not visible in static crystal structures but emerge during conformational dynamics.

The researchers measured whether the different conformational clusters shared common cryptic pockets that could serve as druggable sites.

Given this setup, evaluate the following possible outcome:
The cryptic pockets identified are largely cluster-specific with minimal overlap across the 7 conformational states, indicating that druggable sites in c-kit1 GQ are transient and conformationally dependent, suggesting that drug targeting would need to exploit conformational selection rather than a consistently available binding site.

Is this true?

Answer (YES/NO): NO